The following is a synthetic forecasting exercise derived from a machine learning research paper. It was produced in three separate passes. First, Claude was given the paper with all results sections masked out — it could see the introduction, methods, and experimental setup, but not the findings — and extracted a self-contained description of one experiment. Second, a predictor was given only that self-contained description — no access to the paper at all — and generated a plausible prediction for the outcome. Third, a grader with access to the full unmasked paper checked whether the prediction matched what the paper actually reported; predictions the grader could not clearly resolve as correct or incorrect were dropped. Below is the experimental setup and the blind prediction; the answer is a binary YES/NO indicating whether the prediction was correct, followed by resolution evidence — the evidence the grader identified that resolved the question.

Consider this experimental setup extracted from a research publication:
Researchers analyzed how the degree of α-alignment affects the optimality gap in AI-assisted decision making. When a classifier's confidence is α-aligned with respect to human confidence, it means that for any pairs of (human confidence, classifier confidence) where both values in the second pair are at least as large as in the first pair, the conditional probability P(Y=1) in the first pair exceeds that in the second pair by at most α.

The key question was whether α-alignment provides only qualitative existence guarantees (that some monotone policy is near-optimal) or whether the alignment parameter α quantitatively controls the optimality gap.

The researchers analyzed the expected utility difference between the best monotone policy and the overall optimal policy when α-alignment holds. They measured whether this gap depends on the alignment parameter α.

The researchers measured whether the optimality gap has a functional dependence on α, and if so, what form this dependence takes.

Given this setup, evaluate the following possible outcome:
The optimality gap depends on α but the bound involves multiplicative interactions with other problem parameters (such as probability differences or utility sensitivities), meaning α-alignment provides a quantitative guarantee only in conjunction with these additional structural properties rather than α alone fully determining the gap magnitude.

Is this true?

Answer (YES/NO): YES